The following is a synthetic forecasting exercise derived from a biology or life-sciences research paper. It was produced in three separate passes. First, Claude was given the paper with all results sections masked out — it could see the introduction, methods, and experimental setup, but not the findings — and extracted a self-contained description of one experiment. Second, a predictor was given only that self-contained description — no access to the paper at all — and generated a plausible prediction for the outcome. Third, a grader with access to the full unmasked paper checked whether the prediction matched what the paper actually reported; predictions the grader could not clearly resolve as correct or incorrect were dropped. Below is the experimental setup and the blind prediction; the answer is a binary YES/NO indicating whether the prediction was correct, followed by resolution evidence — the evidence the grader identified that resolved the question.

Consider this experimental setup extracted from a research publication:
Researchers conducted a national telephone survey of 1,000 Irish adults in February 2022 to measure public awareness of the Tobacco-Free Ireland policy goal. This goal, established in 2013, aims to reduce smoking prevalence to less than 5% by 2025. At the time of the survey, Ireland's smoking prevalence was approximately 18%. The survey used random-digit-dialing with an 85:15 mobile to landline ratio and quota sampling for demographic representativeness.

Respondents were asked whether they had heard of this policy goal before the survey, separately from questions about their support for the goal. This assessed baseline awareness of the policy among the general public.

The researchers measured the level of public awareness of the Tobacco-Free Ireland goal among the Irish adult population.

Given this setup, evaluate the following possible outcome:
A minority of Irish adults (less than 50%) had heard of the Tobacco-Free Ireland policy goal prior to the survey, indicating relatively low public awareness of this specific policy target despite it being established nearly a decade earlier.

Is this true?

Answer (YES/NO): YES